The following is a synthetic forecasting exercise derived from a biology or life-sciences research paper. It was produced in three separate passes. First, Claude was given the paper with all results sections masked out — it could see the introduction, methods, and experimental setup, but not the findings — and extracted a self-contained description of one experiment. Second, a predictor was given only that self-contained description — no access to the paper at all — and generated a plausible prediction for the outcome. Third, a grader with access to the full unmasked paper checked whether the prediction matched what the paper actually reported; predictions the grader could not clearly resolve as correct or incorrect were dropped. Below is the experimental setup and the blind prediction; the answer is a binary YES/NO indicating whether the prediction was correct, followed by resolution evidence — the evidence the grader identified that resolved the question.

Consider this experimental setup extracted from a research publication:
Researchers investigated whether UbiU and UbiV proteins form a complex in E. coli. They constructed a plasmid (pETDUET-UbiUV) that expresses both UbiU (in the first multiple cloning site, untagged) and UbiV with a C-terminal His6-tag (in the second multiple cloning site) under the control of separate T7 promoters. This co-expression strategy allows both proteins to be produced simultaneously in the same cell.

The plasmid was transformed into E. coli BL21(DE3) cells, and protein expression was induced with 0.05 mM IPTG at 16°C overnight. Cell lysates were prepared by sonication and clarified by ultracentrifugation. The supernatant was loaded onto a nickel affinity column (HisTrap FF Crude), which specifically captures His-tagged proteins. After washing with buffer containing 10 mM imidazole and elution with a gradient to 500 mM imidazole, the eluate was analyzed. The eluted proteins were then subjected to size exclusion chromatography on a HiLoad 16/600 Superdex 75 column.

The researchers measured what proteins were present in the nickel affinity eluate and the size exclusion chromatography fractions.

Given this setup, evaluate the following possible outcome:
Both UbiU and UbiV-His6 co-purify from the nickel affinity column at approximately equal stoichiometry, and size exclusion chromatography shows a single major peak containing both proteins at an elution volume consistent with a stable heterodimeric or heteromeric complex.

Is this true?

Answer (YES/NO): YES